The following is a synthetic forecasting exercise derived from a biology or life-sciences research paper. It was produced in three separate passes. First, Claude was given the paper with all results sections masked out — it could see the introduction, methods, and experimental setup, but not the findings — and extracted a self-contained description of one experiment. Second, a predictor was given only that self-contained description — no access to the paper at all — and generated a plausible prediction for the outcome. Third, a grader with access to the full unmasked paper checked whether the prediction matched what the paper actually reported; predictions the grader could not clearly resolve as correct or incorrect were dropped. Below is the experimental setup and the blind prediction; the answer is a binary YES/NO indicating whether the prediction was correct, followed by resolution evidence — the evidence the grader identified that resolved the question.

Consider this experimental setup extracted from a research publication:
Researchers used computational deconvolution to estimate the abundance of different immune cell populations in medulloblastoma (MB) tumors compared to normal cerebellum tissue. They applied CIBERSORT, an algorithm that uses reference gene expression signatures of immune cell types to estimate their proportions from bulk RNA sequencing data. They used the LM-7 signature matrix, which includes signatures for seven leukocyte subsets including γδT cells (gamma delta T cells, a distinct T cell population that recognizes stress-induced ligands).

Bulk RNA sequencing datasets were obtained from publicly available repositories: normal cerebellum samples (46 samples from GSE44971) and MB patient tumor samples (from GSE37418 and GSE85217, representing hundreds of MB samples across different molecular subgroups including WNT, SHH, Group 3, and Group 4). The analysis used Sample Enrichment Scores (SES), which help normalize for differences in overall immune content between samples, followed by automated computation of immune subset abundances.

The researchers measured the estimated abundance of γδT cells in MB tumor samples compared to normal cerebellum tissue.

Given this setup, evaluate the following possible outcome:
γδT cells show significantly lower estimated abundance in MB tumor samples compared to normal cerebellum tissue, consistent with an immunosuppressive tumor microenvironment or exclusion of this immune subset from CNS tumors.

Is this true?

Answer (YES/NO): NO